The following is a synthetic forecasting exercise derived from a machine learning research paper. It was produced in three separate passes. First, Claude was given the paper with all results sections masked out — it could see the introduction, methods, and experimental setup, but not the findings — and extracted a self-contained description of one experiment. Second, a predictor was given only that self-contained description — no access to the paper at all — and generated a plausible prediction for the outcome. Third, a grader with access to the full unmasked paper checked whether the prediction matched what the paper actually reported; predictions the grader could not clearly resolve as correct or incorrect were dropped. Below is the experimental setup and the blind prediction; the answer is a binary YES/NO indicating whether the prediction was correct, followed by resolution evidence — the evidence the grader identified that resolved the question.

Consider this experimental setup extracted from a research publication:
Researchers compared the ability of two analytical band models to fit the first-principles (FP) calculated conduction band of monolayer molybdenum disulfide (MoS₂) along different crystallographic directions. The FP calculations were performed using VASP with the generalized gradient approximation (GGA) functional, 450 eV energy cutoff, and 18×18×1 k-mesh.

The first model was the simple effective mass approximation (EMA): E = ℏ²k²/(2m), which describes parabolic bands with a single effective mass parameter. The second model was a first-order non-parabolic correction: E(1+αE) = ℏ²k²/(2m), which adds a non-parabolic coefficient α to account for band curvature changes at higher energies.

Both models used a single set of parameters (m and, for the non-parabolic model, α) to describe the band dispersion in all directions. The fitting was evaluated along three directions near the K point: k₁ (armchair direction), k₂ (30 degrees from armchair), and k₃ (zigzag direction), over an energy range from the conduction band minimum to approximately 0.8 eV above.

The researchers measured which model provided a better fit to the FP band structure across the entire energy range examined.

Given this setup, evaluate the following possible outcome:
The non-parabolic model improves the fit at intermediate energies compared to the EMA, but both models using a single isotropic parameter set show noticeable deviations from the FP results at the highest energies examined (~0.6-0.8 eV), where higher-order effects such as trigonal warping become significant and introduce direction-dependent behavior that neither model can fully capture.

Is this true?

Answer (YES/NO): NO